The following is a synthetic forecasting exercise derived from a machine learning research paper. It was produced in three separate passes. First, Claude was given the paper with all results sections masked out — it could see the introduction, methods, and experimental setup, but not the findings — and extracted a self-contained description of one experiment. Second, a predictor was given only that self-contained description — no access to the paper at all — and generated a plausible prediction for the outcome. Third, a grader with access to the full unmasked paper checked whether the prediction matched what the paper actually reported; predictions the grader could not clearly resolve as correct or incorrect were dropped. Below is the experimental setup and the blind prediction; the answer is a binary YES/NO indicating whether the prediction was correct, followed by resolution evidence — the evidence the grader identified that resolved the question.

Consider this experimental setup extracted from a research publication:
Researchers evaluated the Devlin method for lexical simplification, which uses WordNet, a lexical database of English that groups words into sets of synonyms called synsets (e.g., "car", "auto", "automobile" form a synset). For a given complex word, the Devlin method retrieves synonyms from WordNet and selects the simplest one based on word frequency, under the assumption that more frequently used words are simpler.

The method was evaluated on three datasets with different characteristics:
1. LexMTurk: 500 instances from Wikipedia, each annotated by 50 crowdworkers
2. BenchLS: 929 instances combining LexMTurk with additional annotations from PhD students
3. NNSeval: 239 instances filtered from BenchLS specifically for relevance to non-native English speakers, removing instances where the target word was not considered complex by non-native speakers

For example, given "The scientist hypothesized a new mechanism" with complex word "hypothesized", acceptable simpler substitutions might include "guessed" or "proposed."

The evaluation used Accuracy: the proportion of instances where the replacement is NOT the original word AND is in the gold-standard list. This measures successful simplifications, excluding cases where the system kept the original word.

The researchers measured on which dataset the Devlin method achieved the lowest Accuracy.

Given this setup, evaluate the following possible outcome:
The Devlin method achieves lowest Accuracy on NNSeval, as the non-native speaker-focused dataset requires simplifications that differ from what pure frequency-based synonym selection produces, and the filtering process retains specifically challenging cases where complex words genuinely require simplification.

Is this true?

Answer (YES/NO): YES